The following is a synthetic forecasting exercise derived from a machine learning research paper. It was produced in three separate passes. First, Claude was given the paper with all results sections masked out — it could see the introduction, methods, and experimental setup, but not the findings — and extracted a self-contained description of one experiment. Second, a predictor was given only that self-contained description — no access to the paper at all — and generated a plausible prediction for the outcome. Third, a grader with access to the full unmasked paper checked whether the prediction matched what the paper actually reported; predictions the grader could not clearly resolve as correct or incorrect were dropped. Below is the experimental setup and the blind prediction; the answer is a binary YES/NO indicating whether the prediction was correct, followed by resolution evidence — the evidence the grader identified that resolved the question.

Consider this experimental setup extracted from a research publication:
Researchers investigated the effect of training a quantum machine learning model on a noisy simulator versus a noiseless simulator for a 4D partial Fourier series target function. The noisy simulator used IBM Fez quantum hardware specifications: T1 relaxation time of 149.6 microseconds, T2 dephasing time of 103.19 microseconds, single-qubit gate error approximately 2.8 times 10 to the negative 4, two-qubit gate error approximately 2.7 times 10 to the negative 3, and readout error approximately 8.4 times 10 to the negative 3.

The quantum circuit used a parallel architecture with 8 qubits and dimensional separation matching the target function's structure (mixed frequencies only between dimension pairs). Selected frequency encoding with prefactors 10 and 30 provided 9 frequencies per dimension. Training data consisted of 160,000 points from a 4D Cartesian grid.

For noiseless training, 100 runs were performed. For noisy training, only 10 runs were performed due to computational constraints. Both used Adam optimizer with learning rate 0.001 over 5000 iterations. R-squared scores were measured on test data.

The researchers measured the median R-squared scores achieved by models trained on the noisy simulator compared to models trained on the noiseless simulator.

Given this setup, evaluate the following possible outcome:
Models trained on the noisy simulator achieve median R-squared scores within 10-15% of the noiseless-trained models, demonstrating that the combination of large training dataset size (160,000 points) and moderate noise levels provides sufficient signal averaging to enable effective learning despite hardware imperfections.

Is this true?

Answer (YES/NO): YES